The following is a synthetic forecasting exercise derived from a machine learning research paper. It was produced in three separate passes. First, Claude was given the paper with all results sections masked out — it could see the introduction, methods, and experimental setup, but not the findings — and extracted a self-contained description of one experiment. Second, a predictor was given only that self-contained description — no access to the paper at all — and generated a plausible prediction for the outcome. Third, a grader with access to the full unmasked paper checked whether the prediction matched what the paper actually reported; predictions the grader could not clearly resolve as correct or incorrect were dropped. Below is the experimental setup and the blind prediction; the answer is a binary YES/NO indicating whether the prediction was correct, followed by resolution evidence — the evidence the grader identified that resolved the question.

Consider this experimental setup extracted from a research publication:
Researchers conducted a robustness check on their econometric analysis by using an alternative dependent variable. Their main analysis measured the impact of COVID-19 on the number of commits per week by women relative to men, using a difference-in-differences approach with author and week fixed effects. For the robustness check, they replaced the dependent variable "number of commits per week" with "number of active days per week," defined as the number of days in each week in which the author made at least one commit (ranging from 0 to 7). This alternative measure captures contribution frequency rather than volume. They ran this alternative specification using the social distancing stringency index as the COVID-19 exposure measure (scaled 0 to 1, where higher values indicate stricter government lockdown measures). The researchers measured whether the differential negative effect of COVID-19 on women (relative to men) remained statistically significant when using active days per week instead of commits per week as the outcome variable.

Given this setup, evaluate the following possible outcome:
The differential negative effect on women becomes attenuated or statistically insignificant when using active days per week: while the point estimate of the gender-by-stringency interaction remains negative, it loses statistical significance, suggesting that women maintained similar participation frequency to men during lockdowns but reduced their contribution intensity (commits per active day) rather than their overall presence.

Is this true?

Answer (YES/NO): NO